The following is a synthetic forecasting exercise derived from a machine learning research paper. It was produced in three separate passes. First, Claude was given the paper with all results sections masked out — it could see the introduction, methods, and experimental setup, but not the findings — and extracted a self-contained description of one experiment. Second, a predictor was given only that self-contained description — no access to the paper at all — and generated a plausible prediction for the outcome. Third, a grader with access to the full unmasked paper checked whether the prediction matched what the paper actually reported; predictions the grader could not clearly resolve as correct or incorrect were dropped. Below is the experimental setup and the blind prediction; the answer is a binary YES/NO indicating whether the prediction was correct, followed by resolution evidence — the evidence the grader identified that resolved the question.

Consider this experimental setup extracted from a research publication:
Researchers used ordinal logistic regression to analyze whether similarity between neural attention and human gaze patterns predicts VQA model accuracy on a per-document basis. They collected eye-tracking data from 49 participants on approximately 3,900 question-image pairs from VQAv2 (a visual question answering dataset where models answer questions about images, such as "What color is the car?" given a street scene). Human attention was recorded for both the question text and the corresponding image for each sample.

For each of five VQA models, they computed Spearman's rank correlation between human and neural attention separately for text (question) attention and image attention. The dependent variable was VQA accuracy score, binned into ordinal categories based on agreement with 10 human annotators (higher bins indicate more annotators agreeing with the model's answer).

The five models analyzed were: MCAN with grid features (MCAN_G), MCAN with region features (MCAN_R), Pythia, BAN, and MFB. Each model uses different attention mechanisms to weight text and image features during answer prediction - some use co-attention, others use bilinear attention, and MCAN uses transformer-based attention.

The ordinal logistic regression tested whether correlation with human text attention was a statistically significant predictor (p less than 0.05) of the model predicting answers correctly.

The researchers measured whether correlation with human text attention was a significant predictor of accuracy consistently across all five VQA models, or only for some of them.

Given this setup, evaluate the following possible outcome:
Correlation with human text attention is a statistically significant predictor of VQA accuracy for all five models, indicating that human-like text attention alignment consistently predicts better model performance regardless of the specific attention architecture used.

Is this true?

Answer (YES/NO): YES